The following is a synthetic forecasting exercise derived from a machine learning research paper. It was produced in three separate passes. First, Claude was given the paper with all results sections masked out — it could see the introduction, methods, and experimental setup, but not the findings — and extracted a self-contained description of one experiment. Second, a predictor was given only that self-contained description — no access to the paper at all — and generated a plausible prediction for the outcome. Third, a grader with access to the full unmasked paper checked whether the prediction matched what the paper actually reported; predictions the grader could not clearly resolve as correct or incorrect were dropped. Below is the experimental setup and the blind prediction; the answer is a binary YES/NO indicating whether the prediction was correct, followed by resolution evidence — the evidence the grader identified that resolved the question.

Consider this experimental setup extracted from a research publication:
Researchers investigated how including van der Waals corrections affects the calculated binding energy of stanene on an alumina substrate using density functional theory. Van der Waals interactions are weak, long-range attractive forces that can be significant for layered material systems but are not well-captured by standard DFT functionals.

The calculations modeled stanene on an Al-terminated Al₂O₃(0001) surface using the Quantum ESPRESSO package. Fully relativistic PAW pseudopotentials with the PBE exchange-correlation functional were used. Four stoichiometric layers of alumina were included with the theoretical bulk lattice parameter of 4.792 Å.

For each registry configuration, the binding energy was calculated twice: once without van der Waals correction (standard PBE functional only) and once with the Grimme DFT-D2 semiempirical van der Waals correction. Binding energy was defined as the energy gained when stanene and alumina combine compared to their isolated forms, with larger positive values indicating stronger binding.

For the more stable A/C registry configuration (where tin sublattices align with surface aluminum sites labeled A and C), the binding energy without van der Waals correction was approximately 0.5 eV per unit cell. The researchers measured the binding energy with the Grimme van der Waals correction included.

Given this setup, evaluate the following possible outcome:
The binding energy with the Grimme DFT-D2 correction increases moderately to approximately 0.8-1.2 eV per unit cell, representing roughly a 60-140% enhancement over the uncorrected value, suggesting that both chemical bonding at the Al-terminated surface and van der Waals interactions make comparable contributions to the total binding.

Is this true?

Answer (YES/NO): NO